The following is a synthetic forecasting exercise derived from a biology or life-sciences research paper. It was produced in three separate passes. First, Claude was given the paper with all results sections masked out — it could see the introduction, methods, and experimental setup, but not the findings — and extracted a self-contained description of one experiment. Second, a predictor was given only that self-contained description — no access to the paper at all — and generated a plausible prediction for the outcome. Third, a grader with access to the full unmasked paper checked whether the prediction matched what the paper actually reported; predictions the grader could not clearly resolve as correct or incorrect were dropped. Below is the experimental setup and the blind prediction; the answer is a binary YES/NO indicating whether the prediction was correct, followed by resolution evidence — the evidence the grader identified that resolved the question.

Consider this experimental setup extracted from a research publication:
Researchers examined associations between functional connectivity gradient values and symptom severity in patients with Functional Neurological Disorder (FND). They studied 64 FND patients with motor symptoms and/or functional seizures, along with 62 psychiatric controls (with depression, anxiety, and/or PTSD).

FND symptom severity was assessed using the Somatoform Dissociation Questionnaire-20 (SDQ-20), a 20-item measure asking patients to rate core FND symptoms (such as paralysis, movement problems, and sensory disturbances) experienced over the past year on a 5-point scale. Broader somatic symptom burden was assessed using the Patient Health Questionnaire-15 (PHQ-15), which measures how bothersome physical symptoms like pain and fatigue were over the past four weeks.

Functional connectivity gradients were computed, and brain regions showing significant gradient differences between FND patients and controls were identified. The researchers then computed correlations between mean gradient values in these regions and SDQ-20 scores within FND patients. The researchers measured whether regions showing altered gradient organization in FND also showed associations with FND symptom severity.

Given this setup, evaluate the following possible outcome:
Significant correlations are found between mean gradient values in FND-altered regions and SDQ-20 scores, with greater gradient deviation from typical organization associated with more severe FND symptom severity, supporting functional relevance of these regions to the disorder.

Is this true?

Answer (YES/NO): YES